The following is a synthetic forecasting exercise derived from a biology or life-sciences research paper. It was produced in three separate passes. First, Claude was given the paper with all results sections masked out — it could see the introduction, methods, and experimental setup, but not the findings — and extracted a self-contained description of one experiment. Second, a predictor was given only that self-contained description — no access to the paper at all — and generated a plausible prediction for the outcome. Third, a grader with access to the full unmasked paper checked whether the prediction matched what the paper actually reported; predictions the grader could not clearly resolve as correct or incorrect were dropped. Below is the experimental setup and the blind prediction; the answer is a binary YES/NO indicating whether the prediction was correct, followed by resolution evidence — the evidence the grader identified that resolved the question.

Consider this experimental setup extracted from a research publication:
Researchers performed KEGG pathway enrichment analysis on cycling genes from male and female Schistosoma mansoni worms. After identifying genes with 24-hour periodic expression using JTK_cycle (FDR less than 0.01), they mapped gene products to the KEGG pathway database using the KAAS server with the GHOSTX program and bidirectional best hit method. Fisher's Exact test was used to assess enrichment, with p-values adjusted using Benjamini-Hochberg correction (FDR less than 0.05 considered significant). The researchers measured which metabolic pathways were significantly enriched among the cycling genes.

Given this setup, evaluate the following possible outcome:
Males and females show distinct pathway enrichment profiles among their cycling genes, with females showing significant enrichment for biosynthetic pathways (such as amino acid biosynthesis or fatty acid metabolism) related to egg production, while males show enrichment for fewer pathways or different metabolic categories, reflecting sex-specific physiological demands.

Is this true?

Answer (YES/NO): NO